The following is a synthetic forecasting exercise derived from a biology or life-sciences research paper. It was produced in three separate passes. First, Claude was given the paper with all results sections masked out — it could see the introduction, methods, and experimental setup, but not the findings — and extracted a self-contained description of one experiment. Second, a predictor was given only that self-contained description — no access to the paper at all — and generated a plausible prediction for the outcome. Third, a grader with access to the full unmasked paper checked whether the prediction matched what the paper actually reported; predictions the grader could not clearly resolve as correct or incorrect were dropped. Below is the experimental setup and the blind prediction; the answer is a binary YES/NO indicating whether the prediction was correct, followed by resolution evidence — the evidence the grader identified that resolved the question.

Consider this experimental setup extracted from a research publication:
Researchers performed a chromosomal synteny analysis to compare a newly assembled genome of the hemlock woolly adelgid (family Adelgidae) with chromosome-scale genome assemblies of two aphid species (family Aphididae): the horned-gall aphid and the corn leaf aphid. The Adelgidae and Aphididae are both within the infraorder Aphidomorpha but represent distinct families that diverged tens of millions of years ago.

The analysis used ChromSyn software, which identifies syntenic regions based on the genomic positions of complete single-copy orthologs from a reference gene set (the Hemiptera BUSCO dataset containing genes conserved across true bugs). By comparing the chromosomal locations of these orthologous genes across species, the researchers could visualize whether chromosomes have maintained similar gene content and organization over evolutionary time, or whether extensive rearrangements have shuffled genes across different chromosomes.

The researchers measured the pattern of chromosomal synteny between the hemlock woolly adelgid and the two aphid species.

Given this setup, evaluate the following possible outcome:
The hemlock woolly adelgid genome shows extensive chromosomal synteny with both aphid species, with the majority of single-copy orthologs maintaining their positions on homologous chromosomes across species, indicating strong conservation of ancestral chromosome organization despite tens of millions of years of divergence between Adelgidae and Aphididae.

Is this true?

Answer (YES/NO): YES